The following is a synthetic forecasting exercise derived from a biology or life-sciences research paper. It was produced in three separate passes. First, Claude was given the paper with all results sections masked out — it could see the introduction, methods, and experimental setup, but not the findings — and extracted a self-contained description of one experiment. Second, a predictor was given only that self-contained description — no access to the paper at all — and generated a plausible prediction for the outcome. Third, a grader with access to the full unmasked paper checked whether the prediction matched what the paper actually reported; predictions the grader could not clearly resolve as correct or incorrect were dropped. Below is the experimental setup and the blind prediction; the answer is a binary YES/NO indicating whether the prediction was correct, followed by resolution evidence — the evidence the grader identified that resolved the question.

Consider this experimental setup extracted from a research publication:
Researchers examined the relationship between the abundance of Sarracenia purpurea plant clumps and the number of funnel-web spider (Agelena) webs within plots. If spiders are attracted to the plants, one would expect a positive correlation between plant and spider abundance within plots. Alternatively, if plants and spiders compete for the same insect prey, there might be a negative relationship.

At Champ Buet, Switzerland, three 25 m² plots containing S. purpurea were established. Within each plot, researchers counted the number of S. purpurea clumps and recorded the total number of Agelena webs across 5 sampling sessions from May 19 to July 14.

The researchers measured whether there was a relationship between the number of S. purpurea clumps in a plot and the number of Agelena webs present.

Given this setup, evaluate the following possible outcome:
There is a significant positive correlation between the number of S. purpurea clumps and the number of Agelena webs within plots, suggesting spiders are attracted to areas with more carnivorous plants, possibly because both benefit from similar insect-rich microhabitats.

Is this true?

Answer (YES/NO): YES